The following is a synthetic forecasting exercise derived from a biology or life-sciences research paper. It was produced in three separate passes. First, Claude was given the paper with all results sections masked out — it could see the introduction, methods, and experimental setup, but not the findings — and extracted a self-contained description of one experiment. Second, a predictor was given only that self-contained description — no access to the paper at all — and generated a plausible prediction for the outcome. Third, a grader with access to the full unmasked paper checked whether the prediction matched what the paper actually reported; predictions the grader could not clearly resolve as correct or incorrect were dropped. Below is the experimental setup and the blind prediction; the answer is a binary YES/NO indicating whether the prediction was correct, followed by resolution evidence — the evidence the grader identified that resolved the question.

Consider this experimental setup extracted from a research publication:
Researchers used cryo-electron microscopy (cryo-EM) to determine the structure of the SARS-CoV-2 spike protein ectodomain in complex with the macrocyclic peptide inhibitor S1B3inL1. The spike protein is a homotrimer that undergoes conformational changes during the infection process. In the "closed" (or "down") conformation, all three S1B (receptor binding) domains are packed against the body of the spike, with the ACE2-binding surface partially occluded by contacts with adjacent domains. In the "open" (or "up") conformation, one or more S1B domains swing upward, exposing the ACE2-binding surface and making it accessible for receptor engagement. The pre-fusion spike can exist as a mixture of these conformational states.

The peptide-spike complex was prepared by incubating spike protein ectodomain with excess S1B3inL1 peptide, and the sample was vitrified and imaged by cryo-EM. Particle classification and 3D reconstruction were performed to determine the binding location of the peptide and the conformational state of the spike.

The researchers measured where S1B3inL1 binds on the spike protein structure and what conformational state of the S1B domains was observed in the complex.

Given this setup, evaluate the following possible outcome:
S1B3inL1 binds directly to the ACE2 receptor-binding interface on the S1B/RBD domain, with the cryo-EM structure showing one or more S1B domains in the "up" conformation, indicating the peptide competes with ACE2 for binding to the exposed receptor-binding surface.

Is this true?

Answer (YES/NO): NO